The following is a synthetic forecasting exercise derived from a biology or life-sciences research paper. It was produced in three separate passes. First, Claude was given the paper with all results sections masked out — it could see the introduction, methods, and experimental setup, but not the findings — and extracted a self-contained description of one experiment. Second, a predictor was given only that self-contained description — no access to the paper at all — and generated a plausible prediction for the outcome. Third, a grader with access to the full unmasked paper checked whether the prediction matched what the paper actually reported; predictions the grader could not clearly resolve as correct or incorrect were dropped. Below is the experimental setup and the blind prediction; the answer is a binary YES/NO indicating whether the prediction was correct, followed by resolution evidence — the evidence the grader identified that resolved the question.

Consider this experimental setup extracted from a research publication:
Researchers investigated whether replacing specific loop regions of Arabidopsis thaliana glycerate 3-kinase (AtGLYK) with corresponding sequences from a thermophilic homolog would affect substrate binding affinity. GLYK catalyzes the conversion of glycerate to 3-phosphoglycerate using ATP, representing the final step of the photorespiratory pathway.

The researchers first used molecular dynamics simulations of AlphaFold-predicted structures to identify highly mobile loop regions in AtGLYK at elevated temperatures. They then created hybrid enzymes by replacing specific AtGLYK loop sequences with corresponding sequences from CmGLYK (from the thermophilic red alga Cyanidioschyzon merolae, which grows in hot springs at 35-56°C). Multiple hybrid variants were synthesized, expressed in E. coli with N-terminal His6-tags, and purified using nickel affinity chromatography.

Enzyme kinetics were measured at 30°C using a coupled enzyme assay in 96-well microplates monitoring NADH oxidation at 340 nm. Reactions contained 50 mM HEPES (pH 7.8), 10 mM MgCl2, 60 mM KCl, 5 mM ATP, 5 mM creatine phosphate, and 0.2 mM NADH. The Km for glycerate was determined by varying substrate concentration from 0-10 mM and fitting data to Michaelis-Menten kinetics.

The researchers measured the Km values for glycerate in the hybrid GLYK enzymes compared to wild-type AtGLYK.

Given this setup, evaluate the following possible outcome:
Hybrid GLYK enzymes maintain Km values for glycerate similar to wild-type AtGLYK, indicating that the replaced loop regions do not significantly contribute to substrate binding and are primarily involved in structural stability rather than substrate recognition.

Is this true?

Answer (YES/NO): NO